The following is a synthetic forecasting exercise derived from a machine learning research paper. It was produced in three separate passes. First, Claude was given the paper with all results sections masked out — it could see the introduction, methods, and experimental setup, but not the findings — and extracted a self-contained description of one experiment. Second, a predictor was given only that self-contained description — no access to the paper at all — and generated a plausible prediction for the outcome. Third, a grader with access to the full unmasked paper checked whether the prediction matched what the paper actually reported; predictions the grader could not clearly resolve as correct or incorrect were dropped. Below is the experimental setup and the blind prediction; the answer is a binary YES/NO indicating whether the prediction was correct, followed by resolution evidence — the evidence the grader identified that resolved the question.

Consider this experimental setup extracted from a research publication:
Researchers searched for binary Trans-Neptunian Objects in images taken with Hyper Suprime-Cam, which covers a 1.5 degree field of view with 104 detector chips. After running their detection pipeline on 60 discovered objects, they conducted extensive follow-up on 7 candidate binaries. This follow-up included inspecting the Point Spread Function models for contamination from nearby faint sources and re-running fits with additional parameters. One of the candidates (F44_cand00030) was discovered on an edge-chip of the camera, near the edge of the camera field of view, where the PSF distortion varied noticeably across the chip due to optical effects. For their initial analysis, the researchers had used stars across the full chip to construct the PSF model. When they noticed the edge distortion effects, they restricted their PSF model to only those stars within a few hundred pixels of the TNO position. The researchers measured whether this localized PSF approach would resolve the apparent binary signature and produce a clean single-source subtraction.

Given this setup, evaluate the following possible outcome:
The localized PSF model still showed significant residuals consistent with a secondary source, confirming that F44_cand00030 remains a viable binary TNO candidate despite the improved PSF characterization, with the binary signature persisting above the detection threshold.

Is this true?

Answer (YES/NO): NO